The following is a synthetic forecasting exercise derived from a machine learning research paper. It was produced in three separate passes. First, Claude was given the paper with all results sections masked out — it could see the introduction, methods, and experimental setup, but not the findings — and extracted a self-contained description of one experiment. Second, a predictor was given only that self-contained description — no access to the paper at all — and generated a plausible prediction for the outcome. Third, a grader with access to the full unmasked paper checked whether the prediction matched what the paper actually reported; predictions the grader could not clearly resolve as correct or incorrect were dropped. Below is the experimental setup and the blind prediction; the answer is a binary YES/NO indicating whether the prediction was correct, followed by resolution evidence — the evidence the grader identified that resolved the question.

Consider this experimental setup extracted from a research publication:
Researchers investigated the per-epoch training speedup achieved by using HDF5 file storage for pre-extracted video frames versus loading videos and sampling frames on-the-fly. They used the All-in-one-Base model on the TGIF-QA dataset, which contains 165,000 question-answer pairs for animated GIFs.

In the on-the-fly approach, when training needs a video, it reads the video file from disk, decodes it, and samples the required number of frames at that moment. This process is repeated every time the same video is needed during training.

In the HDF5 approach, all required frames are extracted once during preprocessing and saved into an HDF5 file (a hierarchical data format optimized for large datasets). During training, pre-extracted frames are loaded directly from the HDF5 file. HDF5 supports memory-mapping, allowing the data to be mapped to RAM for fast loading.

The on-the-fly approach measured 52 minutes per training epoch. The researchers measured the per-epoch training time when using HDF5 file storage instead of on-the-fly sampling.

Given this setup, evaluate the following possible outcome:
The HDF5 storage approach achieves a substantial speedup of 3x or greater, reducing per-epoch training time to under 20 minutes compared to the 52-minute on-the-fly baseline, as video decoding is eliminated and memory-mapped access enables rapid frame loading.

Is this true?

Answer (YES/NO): NO